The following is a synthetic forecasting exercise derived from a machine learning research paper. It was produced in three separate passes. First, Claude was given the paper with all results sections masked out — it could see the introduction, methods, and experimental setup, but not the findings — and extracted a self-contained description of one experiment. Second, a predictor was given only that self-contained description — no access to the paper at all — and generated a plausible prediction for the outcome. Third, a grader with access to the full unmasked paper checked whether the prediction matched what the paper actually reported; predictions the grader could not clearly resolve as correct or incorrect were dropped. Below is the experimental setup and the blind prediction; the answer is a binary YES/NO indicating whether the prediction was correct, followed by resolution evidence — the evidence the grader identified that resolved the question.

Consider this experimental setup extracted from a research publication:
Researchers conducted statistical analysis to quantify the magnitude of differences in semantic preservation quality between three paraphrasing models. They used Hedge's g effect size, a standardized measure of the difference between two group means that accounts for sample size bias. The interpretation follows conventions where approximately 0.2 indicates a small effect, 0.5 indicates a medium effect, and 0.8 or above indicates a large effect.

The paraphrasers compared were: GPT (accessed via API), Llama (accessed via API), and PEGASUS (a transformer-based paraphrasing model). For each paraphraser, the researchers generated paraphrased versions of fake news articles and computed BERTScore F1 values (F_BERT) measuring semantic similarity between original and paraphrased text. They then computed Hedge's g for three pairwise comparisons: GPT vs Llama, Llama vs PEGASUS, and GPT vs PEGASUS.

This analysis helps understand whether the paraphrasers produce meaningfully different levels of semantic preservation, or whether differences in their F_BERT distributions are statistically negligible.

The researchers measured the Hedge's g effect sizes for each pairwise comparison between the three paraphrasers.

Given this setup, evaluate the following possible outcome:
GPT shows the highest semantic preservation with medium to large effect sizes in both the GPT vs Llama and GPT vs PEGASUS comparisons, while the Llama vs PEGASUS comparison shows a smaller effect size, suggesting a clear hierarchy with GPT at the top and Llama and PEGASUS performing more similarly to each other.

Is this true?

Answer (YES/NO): NO